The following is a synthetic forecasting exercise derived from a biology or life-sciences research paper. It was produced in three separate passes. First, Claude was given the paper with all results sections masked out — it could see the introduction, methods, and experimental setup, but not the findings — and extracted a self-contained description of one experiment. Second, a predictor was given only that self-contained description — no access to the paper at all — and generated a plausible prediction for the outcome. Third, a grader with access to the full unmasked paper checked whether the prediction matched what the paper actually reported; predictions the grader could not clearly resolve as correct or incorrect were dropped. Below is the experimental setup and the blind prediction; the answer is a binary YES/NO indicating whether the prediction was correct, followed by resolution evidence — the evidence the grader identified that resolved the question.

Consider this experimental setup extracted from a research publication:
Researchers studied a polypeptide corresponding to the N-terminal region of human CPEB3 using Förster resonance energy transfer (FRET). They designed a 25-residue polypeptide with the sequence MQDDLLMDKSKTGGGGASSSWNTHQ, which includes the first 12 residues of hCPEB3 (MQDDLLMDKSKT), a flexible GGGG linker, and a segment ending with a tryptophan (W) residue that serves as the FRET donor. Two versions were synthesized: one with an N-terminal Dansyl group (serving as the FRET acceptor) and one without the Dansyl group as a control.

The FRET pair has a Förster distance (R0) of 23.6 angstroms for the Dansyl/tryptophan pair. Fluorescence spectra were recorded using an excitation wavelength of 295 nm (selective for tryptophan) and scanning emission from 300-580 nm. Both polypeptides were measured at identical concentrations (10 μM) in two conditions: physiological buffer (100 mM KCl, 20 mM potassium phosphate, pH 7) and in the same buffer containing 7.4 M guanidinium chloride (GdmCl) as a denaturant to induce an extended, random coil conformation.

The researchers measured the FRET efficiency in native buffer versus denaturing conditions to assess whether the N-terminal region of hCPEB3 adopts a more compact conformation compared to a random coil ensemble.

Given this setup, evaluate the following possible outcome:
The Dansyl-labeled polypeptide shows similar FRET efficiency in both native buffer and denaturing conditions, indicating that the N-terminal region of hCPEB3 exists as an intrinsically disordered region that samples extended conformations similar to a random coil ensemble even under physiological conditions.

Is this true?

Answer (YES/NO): NO